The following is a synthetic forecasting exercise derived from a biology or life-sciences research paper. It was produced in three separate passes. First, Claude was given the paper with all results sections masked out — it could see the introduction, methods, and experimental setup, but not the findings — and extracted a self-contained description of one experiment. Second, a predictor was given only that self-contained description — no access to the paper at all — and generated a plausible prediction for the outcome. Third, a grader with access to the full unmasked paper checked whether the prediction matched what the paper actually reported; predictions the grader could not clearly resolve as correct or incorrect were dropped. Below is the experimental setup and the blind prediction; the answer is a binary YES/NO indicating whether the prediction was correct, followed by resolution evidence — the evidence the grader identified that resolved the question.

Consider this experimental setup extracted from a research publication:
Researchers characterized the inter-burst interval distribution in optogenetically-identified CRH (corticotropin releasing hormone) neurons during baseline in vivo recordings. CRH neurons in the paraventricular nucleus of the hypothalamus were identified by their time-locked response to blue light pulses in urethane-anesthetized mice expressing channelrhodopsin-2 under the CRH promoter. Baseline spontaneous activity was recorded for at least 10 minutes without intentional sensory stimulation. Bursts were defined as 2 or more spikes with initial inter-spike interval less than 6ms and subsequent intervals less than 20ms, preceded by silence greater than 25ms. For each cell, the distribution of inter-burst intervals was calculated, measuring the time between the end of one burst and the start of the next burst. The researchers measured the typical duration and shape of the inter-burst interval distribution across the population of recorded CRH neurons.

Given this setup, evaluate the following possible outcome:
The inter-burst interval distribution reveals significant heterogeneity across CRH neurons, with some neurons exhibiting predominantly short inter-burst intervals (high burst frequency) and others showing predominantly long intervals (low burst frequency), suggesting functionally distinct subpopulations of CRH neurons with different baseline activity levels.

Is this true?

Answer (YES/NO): NO